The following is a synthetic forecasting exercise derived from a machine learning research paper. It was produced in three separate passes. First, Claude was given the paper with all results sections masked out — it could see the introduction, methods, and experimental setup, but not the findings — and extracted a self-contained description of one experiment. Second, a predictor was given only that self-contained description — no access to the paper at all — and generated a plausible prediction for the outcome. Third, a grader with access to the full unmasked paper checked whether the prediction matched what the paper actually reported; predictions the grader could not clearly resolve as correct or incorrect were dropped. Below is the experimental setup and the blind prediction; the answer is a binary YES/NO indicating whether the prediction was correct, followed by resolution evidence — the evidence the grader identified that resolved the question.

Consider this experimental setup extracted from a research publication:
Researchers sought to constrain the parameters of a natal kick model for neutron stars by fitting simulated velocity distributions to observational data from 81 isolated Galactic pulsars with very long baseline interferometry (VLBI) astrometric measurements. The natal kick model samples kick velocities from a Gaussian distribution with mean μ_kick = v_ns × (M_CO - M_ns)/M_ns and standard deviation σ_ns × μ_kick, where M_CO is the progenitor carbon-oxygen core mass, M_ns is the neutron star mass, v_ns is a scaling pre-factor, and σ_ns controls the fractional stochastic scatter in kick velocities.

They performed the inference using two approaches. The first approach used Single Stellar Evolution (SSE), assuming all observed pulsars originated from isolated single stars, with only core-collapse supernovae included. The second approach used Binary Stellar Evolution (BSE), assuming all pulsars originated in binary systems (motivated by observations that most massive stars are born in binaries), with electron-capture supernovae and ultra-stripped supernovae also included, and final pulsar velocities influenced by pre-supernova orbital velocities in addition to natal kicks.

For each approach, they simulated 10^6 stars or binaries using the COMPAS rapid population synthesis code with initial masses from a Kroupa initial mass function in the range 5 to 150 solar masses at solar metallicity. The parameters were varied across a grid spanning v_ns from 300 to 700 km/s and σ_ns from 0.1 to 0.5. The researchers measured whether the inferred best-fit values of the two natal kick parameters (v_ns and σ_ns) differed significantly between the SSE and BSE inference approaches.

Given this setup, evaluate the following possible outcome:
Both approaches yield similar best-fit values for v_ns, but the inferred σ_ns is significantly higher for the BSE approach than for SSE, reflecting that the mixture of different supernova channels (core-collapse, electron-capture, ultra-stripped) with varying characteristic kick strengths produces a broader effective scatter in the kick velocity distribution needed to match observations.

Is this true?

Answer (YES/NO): NO